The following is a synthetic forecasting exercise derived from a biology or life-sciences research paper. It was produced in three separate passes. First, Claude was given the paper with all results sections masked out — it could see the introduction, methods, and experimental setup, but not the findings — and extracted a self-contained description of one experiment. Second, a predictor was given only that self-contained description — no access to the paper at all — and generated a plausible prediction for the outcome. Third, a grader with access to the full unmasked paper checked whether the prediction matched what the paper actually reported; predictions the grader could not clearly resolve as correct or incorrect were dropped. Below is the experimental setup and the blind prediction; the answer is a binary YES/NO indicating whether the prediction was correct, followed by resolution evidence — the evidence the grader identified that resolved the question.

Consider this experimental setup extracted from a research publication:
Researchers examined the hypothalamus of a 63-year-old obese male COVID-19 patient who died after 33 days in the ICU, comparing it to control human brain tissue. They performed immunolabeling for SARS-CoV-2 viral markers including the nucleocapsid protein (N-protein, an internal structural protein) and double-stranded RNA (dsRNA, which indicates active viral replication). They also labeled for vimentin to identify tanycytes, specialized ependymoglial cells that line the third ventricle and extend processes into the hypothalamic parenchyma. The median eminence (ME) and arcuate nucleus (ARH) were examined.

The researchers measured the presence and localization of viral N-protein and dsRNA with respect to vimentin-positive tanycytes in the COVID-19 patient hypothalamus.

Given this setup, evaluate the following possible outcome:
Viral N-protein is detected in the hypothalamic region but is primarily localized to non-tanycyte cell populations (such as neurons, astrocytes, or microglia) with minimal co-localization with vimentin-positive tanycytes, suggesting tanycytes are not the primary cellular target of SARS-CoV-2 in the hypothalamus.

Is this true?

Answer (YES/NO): NO